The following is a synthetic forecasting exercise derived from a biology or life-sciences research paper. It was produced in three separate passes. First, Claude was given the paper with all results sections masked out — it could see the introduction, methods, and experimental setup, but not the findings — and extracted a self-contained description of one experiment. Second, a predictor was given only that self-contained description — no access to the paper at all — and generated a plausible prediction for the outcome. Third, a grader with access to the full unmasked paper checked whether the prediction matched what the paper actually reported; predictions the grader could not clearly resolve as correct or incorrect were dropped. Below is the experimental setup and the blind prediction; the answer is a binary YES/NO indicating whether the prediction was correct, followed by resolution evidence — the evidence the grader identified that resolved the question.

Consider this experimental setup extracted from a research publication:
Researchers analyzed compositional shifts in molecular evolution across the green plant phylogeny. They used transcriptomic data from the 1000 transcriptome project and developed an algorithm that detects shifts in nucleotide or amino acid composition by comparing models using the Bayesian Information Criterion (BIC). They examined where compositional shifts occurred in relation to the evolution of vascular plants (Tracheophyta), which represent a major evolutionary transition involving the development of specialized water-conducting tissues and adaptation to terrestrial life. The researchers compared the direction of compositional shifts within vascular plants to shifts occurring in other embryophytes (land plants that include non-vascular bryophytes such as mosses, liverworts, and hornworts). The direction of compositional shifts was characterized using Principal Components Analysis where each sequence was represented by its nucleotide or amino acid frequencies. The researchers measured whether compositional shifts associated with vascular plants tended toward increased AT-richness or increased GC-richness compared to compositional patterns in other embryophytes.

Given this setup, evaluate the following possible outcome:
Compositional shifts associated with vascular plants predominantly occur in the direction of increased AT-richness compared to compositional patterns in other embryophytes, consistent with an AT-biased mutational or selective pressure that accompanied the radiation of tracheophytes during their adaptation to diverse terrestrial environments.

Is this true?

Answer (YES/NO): YES